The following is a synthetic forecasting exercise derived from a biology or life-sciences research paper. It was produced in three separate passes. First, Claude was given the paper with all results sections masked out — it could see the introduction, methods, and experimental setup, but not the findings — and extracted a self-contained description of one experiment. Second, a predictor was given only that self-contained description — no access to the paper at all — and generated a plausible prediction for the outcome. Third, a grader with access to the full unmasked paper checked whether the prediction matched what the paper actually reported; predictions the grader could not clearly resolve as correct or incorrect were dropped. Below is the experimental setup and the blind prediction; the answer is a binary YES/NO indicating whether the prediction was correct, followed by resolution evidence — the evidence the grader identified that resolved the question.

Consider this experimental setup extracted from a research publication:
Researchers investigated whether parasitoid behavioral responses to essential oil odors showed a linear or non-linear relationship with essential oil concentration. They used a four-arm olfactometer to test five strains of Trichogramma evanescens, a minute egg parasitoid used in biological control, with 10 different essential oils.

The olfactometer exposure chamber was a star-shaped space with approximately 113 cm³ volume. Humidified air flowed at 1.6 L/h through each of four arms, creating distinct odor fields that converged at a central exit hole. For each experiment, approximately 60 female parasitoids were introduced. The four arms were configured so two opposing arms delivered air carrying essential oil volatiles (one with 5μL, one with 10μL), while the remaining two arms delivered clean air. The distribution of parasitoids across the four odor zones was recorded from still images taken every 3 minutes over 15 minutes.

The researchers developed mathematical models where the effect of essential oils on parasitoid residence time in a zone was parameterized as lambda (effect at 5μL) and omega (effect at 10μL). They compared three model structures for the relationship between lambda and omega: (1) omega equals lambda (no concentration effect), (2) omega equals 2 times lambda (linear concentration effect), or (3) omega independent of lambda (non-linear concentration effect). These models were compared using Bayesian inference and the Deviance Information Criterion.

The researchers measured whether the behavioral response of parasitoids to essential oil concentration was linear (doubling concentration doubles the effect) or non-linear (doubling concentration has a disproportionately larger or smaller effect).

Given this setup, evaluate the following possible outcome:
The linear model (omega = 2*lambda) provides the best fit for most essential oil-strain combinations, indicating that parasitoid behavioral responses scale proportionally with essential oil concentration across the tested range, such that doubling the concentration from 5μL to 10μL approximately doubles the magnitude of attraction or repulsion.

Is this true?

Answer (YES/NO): NO